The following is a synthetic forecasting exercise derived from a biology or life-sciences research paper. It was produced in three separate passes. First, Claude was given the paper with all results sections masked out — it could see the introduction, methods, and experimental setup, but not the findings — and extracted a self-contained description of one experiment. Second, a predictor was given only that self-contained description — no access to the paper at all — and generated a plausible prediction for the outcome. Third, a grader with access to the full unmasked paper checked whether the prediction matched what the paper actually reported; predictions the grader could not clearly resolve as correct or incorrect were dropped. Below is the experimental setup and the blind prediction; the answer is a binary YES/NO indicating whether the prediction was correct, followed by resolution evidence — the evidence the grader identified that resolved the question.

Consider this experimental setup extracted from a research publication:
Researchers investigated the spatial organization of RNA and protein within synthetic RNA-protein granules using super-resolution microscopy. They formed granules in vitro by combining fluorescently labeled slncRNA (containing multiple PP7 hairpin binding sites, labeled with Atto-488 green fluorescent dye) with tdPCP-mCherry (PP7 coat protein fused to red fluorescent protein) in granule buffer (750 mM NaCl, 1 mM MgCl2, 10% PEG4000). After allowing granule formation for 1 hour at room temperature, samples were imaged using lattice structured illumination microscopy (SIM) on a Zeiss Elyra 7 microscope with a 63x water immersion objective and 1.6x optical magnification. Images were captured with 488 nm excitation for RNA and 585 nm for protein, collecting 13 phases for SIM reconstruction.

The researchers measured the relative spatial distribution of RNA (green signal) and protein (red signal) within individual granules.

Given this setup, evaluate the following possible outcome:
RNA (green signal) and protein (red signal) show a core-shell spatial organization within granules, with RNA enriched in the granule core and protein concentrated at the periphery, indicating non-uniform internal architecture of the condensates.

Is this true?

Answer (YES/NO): NO